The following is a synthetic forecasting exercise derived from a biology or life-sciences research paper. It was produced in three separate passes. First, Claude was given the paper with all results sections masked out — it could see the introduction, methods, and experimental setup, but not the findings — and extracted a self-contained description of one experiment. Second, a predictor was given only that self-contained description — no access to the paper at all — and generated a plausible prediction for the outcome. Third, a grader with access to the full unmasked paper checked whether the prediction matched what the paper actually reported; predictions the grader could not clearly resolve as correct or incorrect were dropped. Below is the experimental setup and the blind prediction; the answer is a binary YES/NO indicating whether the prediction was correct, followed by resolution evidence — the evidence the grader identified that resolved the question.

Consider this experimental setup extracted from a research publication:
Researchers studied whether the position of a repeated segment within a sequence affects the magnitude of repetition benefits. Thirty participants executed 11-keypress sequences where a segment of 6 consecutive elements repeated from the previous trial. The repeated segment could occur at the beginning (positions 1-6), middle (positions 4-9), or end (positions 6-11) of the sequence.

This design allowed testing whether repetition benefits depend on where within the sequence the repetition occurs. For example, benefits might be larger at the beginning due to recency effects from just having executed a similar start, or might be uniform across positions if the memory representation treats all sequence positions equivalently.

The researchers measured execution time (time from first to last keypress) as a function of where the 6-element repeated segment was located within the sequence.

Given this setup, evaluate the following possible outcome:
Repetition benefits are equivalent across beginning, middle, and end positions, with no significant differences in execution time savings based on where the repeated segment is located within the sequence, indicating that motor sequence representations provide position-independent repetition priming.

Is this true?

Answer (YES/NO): YES